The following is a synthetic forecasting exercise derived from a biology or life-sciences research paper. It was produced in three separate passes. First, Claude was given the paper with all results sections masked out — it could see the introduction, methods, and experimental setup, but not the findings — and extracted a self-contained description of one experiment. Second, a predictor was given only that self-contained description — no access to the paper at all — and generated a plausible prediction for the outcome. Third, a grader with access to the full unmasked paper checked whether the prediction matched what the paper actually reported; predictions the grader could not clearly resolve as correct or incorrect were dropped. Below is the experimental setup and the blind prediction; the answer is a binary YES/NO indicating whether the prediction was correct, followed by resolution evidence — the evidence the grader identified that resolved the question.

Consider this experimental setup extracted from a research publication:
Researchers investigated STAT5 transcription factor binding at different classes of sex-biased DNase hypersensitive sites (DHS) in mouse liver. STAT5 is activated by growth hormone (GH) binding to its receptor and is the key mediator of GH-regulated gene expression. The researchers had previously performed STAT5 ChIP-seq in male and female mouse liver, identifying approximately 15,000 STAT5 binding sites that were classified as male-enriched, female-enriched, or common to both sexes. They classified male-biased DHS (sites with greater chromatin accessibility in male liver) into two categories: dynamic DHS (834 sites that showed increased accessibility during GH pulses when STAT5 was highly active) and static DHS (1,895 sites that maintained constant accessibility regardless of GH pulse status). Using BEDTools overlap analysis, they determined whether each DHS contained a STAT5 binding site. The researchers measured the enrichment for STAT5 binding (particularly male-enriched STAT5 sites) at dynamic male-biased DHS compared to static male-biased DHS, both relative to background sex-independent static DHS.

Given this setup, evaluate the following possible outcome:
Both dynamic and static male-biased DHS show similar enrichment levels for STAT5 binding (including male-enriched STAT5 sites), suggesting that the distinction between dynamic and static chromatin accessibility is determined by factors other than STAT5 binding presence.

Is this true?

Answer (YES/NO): NO